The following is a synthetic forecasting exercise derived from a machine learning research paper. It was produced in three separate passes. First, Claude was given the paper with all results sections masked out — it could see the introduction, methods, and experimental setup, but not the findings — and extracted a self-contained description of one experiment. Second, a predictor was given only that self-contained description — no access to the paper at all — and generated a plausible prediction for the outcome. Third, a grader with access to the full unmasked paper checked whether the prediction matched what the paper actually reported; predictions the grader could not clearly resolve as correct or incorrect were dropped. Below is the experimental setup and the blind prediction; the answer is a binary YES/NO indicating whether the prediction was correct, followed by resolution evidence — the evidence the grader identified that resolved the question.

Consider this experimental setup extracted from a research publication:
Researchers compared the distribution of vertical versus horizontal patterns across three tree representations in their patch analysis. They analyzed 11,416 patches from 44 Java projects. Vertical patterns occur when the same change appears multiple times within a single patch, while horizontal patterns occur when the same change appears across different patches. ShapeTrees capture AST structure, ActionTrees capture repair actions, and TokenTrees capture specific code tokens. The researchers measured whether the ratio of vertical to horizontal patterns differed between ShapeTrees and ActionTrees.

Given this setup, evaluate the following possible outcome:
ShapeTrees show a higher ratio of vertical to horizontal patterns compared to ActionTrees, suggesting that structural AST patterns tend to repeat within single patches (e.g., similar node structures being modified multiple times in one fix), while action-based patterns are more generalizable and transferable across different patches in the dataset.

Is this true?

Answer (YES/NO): NO